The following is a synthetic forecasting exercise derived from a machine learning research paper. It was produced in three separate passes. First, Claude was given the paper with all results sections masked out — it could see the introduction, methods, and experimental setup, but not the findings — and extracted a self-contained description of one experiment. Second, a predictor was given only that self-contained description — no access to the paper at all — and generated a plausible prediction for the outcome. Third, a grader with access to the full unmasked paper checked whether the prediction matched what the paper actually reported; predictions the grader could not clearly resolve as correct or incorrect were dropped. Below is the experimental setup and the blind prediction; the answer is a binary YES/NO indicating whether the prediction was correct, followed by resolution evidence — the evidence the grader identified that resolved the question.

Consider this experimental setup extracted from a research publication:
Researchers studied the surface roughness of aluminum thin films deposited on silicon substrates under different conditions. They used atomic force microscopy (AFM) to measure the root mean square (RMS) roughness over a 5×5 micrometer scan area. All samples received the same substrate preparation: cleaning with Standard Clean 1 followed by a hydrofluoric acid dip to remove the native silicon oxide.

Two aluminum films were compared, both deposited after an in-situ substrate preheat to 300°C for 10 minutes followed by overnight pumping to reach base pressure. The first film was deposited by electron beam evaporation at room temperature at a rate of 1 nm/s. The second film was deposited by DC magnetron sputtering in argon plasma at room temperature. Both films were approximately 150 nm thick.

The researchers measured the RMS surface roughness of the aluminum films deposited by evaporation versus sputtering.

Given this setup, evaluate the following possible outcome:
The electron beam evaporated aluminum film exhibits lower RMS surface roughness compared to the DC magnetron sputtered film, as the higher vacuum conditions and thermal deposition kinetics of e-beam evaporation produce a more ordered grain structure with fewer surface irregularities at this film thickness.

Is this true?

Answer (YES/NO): YES